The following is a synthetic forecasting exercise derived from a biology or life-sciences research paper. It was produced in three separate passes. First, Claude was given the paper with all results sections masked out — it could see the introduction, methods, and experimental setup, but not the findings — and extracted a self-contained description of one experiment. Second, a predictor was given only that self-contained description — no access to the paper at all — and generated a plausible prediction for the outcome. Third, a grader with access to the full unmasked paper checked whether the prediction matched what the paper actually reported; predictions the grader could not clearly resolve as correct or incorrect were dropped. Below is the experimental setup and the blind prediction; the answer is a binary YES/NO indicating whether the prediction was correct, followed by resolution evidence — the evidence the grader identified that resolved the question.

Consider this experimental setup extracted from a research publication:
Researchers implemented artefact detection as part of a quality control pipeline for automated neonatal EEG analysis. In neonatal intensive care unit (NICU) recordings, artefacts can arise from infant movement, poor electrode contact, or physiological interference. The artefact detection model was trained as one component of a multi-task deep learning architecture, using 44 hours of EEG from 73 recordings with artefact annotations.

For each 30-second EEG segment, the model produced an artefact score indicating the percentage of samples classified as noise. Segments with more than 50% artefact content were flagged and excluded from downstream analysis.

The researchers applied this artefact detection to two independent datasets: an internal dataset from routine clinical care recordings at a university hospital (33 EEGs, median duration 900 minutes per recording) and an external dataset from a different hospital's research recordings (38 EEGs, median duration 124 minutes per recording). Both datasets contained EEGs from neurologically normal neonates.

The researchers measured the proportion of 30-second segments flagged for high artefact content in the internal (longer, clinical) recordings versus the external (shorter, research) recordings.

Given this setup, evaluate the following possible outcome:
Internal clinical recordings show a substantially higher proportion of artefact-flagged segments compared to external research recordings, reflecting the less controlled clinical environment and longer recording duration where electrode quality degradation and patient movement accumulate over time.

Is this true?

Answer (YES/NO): NO